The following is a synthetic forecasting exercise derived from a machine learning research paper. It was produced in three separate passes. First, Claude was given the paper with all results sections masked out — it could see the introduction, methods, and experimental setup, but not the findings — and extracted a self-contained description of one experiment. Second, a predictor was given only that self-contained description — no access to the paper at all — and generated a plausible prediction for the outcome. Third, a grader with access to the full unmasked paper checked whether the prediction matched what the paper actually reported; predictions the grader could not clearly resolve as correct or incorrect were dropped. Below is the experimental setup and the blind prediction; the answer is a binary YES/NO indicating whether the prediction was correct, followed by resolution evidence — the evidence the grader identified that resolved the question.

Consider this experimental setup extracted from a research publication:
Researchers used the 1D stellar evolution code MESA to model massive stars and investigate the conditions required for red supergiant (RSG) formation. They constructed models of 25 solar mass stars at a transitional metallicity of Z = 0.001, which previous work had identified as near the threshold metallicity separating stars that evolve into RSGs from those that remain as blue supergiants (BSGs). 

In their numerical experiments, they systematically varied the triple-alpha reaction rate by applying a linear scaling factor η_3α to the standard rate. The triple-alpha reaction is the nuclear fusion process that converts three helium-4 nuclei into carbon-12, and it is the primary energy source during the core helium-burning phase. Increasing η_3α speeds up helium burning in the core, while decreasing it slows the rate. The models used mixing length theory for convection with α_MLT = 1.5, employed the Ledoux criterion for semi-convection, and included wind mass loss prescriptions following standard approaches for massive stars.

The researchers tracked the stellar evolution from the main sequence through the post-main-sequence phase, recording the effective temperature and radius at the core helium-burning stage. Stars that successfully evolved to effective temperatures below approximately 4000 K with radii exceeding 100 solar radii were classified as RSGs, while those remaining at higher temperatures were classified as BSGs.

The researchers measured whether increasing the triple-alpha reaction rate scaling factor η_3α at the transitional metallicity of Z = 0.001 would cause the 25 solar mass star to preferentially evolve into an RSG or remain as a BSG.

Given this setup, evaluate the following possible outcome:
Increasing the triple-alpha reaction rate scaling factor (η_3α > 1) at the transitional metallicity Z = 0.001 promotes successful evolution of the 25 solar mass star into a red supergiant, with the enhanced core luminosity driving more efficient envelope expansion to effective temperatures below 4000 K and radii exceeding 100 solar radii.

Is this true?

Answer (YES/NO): NO